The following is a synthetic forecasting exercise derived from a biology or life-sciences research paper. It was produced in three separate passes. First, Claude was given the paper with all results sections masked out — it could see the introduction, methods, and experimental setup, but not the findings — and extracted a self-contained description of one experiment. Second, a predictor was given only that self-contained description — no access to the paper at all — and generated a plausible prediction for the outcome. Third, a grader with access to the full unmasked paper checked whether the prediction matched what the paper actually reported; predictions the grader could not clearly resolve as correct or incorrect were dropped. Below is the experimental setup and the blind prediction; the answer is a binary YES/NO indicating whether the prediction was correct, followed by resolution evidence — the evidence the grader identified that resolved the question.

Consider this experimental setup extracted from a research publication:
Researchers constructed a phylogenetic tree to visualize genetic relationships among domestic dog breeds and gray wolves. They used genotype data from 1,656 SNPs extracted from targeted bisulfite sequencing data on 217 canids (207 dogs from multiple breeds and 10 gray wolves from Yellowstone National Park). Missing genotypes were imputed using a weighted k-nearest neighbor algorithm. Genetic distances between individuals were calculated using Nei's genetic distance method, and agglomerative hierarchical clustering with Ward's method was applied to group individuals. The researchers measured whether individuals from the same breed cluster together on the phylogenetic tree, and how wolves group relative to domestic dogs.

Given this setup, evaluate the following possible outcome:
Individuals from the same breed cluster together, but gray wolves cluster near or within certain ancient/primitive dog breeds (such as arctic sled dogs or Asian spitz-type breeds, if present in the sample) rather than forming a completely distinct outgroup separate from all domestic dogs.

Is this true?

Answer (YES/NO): NO